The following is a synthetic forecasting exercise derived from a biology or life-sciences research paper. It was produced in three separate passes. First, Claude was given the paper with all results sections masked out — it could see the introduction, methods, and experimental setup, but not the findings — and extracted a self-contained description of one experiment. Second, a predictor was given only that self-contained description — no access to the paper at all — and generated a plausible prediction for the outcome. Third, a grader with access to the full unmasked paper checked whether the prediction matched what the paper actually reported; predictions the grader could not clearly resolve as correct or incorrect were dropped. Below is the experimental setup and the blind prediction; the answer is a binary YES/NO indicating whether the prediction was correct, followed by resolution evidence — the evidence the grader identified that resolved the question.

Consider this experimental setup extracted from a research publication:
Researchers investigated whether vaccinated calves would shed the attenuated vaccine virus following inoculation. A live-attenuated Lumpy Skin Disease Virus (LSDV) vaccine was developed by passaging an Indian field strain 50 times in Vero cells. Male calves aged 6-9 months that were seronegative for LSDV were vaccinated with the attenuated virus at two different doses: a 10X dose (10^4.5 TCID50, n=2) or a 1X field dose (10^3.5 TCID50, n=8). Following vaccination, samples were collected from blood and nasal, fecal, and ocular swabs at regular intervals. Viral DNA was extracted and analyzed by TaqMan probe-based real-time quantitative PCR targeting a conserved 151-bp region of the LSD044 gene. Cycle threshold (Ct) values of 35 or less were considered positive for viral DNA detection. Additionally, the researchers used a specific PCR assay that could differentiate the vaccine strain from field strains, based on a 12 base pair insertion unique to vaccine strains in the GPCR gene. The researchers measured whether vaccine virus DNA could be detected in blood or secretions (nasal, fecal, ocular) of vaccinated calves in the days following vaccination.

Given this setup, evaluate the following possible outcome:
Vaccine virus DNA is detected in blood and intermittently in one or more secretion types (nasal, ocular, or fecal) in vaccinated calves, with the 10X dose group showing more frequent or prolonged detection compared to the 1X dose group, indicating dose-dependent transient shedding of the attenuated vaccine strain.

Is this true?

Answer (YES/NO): NO